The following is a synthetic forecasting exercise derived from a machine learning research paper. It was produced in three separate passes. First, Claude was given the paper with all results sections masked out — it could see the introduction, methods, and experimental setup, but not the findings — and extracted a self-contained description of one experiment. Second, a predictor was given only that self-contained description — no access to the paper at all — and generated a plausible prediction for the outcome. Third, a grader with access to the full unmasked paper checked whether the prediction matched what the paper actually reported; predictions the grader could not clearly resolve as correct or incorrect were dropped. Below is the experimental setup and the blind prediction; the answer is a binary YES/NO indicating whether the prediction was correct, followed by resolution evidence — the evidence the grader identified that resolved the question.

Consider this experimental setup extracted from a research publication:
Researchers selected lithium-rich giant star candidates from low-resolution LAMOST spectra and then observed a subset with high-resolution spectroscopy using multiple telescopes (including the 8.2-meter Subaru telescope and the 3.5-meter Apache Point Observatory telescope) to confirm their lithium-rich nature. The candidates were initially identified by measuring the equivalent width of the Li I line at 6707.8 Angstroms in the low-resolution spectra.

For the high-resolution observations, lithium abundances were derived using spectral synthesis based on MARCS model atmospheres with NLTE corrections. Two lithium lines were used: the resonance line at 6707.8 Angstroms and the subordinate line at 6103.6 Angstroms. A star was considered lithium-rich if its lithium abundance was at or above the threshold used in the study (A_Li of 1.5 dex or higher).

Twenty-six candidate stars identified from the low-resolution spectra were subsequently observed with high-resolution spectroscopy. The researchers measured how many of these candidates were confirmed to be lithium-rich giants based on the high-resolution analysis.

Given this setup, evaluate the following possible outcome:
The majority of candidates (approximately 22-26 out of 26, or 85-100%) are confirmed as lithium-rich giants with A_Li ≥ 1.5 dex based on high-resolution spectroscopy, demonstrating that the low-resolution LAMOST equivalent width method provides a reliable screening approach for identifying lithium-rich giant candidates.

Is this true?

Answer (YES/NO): YES